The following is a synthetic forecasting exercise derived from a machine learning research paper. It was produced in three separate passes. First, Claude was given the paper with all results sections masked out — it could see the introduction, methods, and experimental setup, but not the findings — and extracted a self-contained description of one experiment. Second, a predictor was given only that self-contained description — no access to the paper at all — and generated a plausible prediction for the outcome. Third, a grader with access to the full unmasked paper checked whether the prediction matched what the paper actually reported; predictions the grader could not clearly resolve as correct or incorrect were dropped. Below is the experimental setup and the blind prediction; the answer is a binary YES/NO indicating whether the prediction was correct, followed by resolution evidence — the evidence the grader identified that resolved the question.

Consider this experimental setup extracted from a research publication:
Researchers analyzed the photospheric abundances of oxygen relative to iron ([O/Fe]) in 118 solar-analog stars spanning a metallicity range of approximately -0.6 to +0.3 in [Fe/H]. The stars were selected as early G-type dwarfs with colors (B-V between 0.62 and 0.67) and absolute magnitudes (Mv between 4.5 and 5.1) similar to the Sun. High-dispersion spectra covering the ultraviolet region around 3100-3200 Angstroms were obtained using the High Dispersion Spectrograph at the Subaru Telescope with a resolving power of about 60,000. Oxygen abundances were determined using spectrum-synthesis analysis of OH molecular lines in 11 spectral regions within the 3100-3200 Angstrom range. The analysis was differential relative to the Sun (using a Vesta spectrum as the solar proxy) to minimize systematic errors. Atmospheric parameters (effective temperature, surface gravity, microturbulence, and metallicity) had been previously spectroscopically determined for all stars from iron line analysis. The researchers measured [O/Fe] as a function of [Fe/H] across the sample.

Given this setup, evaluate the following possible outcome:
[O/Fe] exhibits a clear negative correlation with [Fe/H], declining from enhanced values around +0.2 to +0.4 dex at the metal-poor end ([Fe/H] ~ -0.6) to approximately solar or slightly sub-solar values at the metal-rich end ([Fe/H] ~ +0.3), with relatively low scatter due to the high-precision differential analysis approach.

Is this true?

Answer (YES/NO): NO